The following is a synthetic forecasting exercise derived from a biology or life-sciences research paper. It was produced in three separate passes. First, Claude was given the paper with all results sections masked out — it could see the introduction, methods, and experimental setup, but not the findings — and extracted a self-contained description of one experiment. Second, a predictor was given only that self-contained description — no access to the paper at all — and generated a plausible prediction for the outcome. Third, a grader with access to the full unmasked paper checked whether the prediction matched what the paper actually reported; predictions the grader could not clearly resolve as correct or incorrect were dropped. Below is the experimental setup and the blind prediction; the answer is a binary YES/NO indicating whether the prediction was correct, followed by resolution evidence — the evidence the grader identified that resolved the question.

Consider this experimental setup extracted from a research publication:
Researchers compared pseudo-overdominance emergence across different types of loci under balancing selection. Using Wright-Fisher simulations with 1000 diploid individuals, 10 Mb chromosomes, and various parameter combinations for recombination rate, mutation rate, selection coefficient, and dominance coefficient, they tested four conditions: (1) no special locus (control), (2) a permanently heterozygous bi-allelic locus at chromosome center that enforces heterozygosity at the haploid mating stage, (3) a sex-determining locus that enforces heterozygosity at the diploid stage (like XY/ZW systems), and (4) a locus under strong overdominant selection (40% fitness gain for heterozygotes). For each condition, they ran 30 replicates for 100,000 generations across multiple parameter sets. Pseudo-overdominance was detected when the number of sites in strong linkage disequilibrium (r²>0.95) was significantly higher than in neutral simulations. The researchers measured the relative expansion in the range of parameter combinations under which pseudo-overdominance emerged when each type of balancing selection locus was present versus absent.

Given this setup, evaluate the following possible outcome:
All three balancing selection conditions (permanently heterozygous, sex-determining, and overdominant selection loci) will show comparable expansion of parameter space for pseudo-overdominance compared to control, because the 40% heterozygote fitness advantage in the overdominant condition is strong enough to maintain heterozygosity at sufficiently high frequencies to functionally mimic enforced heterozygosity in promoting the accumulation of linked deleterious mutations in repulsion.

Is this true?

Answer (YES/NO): NO